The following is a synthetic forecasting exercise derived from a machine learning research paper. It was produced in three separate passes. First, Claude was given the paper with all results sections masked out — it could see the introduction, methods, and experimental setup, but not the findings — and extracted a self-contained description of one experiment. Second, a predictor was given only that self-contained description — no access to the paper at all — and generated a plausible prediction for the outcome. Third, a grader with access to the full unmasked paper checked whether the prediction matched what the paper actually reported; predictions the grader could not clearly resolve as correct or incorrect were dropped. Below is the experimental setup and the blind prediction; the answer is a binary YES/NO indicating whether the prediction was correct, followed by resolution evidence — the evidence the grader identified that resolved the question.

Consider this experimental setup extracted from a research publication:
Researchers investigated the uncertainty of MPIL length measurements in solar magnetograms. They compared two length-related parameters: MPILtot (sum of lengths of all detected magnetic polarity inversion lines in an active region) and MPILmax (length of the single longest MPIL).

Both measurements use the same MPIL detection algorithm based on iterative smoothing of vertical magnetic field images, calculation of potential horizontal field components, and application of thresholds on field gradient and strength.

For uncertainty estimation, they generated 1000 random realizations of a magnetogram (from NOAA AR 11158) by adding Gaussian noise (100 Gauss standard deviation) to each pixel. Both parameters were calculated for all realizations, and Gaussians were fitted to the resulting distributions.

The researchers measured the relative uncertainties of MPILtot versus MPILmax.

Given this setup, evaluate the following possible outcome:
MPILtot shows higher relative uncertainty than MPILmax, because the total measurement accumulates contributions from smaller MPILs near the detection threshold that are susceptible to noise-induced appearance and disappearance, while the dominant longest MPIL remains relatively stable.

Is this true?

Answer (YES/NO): YES